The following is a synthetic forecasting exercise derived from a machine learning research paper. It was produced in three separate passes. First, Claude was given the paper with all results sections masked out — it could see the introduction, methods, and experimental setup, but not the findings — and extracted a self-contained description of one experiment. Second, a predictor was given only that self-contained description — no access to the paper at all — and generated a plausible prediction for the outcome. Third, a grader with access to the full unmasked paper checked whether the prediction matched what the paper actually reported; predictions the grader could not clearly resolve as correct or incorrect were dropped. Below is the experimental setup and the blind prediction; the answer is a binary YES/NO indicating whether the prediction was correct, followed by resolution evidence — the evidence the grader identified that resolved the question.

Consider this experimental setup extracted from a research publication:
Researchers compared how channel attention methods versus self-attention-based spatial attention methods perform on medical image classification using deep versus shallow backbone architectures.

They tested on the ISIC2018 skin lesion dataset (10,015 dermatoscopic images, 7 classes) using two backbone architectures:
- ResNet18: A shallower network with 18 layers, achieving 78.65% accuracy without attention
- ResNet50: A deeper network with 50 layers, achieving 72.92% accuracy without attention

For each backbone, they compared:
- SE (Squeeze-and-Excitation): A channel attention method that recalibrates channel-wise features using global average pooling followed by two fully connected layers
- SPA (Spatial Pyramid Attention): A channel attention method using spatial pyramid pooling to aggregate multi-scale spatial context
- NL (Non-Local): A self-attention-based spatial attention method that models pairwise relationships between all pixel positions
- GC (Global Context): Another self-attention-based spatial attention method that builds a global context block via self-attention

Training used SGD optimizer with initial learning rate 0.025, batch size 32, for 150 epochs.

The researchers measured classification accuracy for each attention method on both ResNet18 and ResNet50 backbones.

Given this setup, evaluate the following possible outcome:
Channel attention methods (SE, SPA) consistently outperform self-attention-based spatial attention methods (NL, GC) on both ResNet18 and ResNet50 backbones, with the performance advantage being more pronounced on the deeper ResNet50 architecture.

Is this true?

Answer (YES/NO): YES